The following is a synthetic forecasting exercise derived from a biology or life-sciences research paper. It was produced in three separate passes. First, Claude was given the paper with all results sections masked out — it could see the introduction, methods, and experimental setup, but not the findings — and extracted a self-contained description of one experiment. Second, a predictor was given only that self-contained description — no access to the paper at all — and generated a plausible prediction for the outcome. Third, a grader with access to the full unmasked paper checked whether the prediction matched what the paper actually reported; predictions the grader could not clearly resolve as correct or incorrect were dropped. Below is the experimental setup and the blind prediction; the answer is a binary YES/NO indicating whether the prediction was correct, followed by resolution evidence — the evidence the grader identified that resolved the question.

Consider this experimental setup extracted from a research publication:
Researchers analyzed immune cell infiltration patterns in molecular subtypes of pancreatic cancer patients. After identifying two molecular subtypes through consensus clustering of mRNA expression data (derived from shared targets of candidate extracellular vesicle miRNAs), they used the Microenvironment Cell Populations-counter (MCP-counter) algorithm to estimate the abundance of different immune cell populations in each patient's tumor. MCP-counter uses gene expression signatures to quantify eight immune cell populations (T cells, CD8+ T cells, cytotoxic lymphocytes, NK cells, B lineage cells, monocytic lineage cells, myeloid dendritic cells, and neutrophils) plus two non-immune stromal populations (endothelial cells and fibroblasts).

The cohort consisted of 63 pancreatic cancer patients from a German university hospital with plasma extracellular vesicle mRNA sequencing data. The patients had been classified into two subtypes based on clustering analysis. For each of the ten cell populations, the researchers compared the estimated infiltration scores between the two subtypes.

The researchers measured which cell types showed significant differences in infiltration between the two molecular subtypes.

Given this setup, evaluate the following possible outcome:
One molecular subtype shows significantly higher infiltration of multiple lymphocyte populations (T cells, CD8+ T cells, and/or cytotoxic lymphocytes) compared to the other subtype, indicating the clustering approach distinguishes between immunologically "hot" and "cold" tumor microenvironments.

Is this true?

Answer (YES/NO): YES